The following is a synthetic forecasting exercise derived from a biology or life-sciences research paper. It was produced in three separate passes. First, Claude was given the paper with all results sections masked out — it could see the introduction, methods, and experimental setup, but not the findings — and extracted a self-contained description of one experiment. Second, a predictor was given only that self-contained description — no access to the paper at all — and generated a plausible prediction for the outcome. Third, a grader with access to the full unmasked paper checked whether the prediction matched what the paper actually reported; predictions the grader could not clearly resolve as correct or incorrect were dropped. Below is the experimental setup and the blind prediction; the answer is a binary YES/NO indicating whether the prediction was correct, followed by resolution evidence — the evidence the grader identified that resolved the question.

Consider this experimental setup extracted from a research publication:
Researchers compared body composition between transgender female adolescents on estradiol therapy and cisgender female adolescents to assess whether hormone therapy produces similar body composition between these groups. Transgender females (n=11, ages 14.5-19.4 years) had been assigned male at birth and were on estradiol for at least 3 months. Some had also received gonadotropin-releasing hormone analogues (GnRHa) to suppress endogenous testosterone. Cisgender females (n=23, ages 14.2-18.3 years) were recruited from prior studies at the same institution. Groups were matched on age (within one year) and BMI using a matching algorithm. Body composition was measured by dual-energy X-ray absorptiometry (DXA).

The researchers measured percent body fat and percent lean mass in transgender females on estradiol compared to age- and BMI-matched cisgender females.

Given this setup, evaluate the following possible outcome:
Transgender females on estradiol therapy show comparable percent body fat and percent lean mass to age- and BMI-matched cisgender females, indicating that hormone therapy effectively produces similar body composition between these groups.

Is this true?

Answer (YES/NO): NO